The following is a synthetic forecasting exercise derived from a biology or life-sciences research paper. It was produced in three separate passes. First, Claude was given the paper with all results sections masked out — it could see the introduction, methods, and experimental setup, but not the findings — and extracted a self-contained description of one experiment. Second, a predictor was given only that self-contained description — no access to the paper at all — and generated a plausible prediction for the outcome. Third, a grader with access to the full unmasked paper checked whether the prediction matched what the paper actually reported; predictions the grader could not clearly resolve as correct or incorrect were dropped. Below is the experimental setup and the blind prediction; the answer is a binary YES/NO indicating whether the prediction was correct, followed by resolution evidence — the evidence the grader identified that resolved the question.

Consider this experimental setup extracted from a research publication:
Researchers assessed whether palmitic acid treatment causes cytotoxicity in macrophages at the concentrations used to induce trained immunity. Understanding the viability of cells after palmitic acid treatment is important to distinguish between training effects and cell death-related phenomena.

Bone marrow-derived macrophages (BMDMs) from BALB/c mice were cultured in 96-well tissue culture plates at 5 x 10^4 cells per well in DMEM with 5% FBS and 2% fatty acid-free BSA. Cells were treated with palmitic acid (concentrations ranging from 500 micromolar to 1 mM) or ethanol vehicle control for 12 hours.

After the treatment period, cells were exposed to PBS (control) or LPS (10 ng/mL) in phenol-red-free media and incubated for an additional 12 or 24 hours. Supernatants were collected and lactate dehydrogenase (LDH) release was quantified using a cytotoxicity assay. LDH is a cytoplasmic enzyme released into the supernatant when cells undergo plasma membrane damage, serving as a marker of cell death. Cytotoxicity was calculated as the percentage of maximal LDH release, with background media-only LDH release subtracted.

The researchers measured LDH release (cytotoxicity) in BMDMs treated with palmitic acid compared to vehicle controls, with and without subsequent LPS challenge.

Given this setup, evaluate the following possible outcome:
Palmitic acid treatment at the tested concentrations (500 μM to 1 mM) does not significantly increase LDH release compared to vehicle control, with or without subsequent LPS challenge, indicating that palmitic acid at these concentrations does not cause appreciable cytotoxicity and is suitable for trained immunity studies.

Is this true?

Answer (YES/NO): YES